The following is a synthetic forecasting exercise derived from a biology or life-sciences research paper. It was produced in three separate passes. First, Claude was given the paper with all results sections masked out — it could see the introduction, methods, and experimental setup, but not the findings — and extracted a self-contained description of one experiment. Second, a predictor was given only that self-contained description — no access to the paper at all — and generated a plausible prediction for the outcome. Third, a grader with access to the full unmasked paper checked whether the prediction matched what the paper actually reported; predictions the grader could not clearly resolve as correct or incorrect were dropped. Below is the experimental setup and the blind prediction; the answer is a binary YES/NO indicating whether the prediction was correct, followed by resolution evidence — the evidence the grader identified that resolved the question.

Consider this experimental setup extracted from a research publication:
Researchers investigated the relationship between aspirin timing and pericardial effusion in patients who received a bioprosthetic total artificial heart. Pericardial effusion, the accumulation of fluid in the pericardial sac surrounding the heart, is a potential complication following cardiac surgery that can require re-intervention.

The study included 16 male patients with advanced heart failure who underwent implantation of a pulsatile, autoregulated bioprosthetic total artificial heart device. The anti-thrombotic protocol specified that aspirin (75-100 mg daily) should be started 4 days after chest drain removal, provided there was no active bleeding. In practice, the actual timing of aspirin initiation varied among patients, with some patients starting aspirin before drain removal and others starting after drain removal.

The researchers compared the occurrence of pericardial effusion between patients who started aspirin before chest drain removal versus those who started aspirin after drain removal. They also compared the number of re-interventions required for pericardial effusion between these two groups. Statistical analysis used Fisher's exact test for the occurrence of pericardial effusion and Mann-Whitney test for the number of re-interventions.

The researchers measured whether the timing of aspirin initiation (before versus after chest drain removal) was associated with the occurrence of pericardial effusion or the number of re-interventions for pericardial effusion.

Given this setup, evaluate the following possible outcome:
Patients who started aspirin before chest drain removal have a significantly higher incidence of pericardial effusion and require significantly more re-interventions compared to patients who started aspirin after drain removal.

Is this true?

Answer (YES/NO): NO